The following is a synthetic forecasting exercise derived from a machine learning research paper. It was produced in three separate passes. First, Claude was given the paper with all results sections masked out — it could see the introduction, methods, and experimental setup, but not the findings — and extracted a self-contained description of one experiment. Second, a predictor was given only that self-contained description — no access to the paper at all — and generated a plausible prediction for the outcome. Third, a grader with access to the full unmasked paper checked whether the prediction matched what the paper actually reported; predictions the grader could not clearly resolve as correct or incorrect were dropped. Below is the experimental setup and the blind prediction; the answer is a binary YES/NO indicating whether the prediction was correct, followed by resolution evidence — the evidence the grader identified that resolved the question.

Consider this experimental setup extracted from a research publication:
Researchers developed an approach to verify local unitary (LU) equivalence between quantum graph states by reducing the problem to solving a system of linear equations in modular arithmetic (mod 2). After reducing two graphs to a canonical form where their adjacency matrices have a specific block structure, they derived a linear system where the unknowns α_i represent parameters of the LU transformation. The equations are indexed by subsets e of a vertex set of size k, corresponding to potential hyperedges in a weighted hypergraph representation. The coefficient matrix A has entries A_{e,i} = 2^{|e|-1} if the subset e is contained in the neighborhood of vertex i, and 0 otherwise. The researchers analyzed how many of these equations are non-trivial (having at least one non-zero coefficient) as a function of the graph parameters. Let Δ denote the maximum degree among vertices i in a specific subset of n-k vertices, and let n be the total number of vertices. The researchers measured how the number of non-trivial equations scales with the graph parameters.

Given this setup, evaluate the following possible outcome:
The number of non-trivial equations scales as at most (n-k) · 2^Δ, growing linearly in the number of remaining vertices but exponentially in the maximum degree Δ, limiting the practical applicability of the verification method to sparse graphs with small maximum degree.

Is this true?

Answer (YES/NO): YES